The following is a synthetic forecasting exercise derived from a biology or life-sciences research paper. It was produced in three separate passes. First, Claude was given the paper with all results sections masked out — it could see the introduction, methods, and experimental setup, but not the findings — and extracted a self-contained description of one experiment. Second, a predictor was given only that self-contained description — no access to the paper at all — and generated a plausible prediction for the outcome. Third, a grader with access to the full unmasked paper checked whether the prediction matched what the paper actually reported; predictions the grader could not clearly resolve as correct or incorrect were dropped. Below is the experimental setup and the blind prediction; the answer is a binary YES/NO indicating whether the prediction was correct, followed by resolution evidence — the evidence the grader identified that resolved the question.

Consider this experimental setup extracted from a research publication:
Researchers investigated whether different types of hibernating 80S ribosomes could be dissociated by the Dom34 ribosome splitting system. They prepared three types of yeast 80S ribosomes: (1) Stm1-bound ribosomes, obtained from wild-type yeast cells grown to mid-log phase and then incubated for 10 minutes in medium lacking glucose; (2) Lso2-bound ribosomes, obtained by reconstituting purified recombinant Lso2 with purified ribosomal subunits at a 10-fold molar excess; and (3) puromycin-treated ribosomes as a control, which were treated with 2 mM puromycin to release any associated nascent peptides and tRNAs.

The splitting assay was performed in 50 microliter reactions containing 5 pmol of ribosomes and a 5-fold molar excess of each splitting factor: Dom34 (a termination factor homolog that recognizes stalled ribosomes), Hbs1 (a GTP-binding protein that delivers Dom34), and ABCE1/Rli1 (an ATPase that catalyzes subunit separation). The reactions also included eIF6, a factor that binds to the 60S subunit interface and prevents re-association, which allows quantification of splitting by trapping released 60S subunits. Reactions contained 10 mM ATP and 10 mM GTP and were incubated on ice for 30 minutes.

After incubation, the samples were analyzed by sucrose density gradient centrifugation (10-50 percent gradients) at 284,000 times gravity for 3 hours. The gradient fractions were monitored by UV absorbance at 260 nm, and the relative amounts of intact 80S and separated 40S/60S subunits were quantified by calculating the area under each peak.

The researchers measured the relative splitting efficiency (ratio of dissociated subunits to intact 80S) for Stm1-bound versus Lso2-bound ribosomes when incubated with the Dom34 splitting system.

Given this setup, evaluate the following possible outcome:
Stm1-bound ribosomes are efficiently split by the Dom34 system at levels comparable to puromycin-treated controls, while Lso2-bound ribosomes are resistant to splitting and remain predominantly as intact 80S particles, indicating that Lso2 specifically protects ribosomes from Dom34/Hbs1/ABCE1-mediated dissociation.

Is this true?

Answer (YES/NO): NO